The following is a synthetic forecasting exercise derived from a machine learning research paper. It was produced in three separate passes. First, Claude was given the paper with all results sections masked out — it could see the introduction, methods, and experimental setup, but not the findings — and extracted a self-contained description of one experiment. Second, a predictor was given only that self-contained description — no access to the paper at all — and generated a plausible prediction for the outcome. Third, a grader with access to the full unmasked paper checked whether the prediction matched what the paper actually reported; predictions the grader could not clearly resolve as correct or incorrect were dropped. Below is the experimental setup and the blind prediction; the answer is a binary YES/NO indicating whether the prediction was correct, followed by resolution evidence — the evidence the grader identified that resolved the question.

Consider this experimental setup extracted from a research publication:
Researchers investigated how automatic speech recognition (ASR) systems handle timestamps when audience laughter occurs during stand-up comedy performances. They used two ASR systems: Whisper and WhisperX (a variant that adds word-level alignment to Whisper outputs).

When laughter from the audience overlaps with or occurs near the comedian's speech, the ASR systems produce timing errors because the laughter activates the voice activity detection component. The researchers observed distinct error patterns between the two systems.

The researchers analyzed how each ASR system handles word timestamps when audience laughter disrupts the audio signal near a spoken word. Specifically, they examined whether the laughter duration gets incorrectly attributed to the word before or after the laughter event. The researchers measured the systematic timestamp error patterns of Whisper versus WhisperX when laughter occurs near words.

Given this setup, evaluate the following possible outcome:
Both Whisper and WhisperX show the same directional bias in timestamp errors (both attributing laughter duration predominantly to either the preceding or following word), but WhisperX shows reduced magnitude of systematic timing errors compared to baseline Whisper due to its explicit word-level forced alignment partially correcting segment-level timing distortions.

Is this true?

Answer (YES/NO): NO